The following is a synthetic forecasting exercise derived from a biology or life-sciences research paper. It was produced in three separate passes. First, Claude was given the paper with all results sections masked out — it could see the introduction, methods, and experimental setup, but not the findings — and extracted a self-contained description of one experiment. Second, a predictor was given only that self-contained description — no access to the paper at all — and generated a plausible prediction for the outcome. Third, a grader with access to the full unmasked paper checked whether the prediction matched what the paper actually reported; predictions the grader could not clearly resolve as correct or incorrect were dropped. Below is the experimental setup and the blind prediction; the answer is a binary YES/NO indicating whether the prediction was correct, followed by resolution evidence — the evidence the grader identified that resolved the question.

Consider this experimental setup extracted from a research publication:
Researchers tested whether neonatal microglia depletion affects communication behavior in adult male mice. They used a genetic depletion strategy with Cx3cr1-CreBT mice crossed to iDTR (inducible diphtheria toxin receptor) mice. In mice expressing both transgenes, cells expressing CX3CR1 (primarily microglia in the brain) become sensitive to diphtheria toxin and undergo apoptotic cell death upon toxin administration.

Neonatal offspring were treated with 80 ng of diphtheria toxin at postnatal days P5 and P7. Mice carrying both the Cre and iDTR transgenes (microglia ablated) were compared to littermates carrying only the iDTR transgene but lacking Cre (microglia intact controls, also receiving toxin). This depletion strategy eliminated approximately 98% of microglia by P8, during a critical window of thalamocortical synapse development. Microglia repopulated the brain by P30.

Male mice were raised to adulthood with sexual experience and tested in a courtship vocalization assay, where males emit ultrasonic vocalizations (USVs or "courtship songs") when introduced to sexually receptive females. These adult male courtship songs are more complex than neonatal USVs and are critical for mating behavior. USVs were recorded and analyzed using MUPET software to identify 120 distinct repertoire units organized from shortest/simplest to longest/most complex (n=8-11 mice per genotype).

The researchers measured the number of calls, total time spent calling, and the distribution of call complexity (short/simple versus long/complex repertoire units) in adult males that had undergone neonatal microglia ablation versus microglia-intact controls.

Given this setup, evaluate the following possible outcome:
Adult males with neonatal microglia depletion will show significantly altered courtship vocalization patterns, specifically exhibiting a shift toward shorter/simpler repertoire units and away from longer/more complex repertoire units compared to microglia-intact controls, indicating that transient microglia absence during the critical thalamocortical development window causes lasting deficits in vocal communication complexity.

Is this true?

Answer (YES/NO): YES